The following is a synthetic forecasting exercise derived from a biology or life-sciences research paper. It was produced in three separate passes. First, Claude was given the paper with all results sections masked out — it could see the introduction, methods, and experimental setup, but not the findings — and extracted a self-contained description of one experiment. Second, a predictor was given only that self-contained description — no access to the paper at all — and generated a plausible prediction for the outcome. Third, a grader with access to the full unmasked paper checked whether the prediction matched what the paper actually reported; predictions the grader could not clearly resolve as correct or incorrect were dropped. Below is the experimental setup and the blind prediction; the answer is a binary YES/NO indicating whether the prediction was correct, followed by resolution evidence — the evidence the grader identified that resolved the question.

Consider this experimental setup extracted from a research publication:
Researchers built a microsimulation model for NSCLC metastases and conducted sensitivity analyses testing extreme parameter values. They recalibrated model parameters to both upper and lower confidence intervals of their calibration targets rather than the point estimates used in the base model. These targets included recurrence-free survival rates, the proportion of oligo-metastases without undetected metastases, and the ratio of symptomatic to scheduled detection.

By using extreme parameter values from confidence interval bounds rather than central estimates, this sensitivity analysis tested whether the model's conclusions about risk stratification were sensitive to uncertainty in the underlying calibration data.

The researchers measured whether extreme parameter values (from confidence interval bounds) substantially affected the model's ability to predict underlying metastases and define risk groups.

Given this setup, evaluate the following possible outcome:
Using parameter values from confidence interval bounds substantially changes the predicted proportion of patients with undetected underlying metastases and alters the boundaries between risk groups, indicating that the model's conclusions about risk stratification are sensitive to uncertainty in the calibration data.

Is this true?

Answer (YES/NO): NO